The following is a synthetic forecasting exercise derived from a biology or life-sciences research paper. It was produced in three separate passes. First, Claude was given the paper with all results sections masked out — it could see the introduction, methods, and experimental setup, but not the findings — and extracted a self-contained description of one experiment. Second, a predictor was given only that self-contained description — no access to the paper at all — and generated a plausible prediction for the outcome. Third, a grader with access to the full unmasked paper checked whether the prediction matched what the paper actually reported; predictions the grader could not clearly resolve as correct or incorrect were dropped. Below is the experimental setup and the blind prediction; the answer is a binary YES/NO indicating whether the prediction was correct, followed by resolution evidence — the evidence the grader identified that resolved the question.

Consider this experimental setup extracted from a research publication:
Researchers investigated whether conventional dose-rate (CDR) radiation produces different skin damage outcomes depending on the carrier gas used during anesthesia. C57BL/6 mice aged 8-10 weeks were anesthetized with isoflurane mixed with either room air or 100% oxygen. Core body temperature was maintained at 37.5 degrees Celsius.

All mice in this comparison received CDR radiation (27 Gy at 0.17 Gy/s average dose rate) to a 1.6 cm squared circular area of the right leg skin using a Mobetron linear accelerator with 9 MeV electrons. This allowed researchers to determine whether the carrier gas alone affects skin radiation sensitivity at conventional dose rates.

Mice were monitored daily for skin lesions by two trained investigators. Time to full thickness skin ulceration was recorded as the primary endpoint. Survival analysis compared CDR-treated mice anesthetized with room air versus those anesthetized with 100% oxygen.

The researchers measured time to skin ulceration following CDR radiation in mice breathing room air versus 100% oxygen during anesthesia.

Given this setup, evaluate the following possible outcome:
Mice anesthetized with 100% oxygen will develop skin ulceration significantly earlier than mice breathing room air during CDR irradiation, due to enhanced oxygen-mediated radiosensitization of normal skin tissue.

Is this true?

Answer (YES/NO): NO